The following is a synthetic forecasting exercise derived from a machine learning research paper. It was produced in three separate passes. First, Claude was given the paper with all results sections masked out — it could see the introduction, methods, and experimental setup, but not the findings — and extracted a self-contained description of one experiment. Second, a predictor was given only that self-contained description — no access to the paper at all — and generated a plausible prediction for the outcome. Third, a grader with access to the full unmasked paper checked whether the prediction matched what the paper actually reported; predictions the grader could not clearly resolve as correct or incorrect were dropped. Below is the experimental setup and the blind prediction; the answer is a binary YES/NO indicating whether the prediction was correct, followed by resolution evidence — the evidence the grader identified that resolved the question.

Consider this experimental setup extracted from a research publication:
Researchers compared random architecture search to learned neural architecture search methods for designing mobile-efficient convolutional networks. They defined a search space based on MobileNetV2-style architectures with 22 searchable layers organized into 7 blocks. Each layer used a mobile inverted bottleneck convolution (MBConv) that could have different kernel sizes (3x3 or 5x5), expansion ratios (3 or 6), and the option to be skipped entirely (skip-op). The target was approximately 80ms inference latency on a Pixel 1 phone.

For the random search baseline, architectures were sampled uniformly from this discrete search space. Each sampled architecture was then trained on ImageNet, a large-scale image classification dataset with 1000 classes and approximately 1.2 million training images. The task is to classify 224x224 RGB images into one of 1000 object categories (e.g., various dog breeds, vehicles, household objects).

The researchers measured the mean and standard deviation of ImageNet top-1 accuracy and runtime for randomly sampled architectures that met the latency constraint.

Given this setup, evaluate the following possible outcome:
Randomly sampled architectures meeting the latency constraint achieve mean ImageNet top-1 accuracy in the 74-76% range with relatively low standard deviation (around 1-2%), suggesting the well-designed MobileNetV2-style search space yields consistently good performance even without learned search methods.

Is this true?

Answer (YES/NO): NO